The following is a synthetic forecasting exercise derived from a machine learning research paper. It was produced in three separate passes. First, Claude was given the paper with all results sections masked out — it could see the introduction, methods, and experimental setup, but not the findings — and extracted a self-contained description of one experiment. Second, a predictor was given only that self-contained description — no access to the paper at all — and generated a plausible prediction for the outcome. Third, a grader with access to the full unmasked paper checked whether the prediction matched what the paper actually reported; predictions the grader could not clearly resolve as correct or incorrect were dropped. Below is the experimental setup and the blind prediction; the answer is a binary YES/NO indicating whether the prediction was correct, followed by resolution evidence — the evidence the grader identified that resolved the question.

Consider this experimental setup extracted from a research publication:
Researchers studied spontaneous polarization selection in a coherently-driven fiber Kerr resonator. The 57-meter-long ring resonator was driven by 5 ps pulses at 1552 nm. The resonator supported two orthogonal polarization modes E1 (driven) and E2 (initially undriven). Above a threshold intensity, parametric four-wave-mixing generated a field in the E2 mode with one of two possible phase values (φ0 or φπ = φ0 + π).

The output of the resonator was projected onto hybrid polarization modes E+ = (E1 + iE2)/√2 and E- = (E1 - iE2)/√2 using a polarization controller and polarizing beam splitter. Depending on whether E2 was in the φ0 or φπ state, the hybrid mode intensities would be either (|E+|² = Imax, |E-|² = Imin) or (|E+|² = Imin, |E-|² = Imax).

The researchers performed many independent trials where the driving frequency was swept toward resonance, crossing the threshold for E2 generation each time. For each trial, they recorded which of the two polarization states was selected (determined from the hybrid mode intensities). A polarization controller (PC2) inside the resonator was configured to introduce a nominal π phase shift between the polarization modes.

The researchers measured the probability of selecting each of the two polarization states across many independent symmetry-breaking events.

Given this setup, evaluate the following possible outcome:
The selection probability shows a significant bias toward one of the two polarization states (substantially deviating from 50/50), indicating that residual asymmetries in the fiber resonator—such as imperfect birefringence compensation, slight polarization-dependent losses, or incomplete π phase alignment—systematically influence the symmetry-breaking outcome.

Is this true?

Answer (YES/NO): NO